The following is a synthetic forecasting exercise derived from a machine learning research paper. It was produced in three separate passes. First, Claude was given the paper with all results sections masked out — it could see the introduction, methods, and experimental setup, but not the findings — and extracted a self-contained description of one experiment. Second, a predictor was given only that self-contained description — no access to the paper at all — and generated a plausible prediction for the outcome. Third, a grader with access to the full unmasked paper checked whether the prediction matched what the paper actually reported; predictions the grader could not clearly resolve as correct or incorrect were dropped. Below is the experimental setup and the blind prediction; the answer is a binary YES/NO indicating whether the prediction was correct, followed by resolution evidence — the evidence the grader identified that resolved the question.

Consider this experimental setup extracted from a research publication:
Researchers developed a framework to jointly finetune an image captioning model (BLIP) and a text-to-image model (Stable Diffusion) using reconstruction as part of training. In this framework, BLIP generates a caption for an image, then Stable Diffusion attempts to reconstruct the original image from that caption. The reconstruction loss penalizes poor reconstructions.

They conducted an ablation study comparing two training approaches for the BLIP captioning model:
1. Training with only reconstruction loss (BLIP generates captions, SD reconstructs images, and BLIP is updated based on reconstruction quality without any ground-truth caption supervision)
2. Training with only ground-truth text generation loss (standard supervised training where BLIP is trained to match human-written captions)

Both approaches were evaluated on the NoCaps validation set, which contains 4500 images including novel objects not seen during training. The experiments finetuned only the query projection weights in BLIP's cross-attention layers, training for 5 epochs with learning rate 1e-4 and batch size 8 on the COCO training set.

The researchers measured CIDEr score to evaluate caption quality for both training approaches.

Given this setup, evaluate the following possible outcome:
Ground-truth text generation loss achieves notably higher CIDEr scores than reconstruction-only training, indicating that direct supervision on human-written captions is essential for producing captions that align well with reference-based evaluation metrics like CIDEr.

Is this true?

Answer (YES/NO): YES